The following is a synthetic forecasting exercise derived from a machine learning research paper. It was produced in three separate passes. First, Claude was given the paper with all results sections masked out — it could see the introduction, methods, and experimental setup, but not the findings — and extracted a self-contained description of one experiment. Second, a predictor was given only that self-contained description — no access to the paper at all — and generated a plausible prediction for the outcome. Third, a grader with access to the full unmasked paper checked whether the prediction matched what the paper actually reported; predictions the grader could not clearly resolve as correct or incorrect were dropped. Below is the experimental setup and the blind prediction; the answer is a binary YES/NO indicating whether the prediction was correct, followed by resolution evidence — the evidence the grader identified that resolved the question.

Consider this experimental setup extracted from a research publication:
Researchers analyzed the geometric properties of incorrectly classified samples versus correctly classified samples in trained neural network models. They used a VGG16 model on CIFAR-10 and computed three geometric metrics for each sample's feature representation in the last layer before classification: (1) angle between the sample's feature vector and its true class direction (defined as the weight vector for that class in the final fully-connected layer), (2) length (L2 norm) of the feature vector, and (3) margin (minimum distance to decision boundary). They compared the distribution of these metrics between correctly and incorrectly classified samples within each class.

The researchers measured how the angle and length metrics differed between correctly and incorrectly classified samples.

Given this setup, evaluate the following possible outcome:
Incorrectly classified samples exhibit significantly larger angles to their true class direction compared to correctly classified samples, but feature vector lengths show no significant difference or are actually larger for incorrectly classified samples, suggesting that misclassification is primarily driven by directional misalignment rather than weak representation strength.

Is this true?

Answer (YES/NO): NO